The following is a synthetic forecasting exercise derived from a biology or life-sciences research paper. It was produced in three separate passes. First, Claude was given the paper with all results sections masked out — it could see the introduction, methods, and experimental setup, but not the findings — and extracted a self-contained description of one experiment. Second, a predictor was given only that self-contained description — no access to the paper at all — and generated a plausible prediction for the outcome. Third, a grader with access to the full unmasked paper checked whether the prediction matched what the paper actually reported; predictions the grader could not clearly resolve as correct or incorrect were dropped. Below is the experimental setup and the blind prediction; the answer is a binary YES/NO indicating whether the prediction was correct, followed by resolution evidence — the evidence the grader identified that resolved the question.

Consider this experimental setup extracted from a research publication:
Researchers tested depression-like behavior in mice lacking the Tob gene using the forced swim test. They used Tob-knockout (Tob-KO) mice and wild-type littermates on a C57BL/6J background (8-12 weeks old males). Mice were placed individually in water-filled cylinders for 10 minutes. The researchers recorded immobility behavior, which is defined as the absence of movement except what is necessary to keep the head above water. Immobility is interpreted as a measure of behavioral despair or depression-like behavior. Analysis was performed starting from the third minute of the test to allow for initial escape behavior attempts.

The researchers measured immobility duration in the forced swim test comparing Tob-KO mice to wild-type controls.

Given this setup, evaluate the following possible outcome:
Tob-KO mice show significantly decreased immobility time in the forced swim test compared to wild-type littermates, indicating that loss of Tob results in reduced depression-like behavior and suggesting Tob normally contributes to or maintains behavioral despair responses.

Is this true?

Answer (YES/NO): NO